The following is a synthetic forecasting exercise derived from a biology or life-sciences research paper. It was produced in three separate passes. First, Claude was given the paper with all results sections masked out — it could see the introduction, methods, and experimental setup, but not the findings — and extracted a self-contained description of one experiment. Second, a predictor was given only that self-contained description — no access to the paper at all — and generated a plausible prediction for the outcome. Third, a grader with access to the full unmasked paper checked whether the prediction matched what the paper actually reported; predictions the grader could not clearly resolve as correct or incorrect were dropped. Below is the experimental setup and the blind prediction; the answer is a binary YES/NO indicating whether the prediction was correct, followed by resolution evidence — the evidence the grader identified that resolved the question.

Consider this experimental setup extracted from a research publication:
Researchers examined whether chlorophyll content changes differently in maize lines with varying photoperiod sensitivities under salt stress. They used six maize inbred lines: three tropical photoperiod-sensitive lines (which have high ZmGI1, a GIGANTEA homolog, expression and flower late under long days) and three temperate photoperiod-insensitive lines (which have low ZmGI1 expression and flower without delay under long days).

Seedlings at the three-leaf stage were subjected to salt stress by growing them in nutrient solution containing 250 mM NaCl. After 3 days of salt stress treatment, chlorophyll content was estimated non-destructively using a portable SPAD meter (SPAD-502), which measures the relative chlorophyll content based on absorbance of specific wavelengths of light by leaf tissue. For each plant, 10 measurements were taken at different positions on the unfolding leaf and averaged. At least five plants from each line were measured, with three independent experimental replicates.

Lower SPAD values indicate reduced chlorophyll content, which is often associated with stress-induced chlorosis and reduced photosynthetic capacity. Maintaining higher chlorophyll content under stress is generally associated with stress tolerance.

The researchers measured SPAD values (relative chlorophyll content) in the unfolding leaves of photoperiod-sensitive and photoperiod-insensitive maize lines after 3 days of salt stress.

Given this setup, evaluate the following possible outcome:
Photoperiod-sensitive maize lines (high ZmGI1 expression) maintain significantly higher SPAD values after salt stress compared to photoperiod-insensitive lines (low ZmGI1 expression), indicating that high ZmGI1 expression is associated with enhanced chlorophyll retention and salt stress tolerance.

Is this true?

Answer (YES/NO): NO